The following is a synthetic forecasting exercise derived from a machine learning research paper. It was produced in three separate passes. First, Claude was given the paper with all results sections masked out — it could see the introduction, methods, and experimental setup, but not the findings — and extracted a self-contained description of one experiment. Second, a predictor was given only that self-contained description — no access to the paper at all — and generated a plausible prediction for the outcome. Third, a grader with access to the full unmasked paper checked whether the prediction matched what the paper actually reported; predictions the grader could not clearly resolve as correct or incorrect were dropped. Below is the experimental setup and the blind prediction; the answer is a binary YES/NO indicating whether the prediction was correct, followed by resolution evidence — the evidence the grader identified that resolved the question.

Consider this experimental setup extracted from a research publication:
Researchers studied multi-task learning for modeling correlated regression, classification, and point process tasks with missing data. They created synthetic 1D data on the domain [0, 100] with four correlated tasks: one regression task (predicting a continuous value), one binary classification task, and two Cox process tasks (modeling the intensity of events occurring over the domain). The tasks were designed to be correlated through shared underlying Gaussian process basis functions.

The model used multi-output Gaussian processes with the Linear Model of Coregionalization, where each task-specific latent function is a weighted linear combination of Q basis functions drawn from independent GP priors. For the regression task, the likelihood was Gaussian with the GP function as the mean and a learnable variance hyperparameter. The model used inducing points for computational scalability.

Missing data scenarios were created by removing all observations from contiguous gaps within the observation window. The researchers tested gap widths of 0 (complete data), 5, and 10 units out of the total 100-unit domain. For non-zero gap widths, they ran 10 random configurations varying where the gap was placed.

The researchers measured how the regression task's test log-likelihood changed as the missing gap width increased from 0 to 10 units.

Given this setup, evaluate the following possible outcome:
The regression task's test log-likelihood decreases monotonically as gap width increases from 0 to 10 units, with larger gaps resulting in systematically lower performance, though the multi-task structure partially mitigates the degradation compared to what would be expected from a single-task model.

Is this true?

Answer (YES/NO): YES